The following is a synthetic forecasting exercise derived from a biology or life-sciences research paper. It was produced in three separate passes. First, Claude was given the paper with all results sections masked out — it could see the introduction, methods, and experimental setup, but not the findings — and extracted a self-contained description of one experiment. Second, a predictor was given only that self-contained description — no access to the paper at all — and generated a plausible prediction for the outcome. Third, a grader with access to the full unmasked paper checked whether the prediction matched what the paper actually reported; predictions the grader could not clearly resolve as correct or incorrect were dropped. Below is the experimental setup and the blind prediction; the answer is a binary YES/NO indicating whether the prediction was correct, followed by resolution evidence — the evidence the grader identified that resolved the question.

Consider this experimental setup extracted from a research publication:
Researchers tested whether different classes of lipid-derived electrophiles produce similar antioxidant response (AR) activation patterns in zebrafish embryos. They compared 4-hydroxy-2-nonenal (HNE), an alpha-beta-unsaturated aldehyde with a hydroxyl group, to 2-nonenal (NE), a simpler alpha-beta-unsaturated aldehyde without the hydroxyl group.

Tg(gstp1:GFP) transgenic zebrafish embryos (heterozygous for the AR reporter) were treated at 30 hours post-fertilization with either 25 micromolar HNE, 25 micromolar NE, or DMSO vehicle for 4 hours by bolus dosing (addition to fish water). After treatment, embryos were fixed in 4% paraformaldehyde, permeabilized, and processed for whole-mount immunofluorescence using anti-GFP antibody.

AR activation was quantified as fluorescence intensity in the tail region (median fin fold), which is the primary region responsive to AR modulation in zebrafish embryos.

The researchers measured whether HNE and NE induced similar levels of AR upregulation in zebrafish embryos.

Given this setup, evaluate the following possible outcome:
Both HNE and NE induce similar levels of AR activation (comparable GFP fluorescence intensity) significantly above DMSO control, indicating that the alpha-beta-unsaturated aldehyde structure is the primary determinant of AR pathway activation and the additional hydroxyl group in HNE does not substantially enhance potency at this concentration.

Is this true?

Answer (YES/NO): NO